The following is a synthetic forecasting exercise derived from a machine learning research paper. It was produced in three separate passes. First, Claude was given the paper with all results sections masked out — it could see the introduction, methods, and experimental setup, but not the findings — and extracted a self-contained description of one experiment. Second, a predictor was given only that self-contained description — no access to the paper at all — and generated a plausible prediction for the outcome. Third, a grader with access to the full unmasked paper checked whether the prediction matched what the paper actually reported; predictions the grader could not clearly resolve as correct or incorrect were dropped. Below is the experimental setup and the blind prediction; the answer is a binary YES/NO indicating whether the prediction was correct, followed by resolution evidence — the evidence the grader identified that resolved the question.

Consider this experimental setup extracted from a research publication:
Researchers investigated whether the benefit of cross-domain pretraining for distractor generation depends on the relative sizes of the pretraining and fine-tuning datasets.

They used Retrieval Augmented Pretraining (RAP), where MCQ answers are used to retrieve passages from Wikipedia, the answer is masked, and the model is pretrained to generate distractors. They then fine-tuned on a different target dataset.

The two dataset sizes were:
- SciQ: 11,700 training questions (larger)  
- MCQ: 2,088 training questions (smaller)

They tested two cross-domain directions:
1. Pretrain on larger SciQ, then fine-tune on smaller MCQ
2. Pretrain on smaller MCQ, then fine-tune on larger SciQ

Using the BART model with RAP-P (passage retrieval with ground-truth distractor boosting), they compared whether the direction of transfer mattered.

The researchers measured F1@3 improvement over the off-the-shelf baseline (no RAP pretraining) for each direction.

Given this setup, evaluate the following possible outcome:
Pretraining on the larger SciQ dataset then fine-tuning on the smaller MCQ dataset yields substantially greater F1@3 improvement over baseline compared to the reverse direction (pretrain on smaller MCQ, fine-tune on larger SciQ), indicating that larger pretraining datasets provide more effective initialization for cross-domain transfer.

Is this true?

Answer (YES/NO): YES